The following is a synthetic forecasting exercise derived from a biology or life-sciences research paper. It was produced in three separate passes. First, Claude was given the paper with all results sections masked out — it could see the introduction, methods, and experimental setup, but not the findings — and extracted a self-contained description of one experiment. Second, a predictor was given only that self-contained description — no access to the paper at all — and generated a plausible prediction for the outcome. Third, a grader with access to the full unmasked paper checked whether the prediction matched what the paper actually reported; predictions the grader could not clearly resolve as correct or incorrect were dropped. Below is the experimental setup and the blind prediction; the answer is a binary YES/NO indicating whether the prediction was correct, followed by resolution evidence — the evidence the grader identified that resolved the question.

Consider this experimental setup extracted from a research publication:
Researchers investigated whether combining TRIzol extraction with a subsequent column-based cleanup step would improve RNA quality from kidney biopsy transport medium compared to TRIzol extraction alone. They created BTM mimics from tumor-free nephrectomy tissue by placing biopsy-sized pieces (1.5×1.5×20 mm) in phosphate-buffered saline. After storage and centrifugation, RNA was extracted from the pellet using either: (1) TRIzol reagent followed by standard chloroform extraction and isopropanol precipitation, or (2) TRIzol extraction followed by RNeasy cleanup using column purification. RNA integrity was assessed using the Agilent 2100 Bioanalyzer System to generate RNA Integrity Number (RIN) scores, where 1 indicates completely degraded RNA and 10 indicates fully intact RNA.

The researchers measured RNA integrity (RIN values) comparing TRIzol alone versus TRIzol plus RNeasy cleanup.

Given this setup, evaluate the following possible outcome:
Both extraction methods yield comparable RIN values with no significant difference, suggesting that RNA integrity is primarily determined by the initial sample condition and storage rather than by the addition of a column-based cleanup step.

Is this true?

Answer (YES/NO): NO